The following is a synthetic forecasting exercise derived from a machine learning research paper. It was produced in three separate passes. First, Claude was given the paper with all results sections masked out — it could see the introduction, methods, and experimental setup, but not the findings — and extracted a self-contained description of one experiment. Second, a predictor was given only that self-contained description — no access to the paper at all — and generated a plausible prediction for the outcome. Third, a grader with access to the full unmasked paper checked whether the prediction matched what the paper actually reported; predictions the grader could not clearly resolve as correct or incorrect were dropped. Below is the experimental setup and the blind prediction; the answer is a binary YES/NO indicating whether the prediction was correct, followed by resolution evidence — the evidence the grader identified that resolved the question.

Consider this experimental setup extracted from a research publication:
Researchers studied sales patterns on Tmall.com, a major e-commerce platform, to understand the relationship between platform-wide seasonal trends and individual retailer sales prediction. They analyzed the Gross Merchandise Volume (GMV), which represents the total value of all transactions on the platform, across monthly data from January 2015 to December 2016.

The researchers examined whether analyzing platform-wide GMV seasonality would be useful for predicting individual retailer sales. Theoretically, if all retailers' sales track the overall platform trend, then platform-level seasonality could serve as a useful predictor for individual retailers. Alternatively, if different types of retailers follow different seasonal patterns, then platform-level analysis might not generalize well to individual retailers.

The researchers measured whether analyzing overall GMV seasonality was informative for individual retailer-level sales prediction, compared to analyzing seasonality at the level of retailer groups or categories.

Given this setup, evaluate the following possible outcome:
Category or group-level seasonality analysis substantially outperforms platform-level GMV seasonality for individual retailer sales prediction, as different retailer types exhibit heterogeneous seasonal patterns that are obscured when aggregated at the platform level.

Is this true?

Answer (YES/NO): YES